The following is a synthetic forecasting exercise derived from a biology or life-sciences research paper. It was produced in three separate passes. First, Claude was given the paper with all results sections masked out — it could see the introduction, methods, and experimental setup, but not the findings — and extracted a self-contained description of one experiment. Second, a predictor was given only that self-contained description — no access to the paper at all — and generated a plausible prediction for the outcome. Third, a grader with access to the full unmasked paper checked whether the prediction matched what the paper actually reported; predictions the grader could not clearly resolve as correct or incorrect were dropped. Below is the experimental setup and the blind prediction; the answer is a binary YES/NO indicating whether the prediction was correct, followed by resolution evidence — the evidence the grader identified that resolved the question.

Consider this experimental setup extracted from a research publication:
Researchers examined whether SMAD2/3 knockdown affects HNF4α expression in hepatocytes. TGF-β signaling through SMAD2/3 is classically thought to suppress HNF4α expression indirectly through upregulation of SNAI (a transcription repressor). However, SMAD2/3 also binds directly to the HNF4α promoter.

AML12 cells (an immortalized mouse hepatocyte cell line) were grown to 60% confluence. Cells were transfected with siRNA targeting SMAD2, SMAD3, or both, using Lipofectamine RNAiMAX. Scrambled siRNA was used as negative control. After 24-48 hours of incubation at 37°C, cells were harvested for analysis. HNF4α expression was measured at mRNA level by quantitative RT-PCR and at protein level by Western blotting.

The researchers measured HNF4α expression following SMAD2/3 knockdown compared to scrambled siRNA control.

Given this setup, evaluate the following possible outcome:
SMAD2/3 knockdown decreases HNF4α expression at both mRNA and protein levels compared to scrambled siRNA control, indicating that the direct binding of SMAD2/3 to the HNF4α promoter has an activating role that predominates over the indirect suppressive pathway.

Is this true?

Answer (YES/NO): YES